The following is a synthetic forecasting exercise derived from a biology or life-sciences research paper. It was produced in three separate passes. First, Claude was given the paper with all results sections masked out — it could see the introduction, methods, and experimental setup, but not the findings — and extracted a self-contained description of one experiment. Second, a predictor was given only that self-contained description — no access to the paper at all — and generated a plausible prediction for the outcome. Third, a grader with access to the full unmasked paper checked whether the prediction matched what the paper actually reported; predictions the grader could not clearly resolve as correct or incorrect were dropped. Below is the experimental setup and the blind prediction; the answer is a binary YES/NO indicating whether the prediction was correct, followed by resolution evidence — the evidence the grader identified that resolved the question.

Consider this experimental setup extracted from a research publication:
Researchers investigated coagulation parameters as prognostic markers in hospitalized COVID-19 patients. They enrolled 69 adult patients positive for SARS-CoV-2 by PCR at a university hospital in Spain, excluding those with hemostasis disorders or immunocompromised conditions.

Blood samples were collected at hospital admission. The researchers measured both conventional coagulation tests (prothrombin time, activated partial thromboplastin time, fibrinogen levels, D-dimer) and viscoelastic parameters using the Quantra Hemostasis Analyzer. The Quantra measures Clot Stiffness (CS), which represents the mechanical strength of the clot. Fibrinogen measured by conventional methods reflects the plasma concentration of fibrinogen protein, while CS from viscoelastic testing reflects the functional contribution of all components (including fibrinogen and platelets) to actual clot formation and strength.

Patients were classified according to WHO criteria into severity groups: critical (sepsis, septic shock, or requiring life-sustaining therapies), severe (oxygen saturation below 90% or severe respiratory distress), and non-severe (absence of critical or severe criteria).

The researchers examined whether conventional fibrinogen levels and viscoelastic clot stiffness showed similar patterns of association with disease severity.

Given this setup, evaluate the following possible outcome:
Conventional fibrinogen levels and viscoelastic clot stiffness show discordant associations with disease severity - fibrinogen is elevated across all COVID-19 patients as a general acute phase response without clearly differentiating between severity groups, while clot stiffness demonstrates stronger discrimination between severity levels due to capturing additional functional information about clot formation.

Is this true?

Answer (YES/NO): NO